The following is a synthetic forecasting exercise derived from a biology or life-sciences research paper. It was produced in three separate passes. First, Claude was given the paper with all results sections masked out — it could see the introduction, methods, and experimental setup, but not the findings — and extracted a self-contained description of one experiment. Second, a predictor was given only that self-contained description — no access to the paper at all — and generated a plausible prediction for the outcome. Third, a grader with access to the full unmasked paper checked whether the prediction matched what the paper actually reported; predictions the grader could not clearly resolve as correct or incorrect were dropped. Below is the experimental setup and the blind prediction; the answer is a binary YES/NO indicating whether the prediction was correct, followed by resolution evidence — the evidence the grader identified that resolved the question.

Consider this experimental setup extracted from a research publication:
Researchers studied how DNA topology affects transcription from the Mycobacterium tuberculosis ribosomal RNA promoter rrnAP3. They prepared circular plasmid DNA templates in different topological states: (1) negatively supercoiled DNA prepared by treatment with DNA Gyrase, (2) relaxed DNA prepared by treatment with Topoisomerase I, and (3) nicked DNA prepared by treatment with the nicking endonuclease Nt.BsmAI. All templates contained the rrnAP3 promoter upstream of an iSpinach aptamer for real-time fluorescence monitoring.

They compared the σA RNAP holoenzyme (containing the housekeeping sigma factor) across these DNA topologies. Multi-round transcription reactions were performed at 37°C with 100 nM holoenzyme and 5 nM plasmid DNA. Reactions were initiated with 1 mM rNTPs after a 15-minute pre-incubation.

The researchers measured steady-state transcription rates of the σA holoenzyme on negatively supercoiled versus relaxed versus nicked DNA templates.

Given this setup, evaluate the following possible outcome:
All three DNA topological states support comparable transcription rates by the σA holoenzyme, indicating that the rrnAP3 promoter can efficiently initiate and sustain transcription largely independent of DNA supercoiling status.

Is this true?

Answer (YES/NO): NO